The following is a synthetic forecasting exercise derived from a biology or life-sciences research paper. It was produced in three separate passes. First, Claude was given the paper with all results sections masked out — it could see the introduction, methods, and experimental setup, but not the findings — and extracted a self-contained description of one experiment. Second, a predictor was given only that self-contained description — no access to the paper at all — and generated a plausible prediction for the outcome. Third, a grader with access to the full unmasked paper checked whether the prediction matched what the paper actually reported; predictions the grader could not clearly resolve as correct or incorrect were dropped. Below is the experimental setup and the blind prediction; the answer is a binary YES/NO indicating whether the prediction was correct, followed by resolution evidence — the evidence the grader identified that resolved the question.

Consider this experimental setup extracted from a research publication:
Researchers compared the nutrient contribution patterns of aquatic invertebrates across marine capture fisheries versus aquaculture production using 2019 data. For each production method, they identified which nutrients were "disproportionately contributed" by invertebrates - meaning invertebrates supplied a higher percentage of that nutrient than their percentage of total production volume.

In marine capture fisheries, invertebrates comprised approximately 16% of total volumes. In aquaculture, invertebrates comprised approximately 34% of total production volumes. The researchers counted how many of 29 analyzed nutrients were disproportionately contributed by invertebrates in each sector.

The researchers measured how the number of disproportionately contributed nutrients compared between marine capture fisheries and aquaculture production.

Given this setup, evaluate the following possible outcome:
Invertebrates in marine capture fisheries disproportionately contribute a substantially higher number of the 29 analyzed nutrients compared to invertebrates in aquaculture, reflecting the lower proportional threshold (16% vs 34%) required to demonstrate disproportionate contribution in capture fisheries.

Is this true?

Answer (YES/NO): NO